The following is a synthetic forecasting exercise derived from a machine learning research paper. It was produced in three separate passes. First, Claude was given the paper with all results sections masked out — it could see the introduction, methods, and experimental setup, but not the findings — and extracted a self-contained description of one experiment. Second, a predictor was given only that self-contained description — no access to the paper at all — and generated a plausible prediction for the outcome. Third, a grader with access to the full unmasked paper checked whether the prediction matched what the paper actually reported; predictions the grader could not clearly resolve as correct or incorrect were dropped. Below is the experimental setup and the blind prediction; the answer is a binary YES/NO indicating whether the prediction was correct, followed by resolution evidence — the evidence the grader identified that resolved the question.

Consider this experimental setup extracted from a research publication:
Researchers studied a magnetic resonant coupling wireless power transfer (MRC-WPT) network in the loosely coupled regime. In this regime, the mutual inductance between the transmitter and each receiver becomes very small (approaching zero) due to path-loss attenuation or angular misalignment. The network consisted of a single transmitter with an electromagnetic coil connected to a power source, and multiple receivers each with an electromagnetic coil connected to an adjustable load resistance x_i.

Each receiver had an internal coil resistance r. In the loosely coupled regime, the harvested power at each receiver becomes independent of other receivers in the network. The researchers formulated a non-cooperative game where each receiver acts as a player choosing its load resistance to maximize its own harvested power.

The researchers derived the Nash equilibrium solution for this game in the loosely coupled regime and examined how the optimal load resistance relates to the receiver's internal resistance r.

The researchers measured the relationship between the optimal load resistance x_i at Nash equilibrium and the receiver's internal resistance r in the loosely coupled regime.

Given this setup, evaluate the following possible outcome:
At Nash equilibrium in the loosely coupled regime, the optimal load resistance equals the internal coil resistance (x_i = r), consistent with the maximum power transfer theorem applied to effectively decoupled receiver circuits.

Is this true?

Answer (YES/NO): YES